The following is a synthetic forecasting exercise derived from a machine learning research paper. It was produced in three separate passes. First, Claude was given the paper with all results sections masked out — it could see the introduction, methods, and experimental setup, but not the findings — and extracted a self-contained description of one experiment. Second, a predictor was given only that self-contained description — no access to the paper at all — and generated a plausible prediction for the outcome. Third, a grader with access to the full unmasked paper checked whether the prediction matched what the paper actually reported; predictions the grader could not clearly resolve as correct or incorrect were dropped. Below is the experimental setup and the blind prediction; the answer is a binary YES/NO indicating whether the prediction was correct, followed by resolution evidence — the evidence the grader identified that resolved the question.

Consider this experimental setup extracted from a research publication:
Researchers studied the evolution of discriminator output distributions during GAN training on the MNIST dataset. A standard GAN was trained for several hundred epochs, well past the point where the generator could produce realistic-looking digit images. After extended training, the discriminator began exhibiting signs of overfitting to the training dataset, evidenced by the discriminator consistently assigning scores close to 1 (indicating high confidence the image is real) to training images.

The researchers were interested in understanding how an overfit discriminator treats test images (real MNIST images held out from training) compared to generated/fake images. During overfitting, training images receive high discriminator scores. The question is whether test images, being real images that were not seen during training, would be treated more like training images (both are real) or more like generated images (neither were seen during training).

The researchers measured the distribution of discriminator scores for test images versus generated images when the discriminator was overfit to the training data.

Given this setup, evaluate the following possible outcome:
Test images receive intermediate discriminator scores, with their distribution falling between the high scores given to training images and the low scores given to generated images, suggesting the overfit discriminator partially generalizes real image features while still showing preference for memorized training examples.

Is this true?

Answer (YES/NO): NO